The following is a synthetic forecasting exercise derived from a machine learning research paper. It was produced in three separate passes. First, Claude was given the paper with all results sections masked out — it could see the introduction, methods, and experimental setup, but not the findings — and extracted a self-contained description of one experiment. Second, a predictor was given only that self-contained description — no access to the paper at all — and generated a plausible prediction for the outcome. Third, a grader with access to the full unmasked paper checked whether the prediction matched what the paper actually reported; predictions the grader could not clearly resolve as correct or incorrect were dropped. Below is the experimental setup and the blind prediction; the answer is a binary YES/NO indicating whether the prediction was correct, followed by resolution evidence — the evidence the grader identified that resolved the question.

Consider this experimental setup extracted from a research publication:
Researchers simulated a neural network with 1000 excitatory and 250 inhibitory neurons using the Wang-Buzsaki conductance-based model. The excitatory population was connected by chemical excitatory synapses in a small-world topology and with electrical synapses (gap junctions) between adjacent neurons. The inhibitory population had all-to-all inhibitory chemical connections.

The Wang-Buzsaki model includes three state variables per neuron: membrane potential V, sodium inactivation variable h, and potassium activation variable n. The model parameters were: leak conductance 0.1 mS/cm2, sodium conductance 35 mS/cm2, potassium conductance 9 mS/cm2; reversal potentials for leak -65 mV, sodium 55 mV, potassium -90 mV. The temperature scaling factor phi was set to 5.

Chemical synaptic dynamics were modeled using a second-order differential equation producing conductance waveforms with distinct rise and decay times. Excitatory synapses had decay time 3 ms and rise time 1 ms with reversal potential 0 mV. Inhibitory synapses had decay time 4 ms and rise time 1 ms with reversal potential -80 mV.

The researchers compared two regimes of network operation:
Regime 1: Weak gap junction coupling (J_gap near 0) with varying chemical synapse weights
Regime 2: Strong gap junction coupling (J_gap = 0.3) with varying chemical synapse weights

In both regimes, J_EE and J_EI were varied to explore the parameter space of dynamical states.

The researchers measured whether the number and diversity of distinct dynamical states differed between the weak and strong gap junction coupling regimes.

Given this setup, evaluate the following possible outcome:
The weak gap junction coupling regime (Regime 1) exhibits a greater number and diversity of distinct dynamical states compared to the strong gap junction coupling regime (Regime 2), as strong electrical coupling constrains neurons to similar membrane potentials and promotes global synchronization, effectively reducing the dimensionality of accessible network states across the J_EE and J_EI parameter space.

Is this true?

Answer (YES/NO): NO